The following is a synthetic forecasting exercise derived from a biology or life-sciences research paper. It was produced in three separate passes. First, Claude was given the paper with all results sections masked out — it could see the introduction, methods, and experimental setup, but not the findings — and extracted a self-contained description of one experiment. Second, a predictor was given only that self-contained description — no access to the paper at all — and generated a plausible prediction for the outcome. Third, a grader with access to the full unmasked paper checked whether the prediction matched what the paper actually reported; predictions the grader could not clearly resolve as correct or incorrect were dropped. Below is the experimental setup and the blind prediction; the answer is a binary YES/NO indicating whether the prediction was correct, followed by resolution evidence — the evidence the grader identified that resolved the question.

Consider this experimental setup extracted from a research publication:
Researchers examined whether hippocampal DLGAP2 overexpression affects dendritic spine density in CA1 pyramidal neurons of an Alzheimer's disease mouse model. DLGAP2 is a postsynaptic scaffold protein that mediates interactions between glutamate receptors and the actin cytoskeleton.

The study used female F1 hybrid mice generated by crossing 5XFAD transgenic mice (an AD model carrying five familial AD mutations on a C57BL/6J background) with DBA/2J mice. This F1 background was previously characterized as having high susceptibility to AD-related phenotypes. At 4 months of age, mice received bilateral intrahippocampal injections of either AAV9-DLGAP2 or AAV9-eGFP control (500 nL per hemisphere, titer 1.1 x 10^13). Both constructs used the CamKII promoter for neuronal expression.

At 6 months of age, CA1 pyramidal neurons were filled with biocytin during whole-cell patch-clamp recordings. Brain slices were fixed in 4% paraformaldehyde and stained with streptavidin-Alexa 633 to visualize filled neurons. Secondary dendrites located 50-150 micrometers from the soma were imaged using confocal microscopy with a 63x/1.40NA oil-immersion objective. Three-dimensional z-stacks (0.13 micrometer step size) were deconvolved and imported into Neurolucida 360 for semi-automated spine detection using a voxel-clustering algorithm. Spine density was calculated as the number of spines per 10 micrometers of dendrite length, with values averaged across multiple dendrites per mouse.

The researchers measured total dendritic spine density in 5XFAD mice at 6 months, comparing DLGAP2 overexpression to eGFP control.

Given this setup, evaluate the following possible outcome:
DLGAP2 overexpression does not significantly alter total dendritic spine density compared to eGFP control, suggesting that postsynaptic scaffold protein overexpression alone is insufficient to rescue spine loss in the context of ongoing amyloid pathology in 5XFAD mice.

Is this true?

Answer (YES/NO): YES